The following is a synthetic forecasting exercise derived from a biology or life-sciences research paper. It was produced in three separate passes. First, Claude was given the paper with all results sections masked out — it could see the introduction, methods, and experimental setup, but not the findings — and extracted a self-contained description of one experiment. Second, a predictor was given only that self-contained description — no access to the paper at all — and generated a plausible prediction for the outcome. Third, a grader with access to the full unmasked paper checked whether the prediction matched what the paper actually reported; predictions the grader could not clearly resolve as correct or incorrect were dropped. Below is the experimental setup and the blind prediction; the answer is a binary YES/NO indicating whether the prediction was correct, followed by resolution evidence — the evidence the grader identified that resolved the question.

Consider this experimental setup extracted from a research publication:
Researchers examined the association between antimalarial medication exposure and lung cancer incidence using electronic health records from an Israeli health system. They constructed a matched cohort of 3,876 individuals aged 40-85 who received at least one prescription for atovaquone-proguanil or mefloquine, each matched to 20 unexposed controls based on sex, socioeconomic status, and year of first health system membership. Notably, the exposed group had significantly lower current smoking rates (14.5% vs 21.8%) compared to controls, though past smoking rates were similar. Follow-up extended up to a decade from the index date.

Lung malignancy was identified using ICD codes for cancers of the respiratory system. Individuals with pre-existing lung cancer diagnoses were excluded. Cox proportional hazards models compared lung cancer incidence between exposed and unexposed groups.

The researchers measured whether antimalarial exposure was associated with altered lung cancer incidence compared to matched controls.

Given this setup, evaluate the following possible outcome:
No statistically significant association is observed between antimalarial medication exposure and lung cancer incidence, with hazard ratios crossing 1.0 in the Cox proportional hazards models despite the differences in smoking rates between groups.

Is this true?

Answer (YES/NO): NO